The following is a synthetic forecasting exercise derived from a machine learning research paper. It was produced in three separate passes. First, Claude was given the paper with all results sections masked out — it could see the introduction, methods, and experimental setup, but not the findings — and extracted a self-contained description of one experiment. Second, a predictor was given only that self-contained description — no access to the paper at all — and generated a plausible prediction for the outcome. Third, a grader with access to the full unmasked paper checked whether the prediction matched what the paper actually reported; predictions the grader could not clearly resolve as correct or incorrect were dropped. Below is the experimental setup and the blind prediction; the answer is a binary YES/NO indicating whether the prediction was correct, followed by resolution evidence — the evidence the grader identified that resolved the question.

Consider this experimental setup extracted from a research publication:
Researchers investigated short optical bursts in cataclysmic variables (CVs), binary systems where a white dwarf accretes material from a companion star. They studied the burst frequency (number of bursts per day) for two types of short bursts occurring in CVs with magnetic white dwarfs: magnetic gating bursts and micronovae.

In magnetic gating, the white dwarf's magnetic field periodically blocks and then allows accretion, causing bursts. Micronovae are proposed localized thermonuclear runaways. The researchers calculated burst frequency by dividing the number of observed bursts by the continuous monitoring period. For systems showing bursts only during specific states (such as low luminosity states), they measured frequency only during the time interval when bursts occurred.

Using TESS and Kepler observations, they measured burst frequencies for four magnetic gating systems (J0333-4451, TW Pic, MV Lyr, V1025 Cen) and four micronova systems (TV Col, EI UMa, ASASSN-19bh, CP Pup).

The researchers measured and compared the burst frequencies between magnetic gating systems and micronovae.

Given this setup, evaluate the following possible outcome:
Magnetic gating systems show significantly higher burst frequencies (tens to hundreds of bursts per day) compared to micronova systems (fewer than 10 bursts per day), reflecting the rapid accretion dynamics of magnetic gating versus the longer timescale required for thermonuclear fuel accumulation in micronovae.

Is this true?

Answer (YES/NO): NO